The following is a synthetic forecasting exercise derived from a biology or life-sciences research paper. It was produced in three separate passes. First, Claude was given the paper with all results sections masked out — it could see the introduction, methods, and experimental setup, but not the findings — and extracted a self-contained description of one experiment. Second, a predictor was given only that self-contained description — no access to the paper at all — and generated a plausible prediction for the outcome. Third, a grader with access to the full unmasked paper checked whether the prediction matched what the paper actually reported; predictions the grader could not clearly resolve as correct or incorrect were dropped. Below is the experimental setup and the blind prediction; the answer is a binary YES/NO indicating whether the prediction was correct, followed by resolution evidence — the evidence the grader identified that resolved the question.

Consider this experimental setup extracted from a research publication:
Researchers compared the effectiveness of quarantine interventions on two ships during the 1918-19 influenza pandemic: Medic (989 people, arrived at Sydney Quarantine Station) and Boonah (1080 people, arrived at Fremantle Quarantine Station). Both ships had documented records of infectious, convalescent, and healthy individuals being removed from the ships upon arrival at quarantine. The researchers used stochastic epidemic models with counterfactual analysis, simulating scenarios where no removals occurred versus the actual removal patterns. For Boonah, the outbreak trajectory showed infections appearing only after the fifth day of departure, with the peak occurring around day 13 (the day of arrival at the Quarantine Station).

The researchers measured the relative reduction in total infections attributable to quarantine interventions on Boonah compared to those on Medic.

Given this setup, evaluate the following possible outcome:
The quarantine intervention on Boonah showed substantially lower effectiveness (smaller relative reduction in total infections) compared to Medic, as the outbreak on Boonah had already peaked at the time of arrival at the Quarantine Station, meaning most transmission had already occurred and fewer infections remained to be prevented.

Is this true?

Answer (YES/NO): YES